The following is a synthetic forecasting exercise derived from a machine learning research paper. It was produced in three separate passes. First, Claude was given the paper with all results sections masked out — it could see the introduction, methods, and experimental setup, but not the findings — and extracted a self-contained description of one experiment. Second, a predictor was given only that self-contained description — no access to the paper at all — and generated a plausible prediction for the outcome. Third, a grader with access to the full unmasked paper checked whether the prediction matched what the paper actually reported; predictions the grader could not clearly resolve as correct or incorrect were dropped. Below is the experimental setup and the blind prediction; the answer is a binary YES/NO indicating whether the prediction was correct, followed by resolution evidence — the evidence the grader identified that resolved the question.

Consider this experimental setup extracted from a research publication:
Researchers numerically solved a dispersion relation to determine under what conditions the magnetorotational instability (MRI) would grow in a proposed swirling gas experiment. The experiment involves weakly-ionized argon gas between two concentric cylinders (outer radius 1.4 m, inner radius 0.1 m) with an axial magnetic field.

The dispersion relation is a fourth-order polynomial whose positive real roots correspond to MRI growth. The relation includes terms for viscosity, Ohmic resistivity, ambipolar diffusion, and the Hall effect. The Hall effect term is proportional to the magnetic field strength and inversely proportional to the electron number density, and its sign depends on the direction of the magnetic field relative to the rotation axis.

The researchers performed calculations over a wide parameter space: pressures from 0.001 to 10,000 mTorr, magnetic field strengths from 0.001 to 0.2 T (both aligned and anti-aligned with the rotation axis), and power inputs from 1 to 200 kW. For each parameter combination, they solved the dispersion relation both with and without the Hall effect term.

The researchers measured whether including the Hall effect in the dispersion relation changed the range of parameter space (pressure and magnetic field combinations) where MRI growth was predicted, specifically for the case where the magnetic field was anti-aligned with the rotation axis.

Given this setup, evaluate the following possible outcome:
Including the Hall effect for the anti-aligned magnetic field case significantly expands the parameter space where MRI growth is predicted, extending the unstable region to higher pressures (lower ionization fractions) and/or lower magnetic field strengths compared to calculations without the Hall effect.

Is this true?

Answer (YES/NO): YES